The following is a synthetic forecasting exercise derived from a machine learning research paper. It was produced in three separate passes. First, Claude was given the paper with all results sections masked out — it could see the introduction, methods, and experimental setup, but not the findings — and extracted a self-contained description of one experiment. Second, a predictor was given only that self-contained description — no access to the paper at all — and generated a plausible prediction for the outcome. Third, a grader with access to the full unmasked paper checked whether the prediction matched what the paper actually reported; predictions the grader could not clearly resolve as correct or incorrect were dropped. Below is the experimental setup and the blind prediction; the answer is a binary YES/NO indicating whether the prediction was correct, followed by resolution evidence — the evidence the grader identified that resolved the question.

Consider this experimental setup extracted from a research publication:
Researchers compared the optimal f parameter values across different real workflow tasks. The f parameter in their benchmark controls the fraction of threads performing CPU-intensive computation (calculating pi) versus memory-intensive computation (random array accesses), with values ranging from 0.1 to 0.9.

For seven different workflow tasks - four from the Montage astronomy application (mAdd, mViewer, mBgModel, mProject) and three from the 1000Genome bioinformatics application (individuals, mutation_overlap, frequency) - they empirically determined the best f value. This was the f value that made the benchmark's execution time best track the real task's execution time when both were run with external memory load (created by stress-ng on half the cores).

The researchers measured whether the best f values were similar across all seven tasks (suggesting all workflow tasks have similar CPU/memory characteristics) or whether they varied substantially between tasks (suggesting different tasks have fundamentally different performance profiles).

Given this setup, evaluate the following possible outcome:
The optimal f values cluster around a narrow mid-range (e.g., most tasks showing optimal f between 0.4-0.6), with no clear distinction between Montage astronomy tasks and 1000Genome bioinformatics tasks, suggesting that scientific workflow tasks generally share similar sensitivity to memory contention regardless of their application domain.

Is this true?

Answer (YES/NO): NO